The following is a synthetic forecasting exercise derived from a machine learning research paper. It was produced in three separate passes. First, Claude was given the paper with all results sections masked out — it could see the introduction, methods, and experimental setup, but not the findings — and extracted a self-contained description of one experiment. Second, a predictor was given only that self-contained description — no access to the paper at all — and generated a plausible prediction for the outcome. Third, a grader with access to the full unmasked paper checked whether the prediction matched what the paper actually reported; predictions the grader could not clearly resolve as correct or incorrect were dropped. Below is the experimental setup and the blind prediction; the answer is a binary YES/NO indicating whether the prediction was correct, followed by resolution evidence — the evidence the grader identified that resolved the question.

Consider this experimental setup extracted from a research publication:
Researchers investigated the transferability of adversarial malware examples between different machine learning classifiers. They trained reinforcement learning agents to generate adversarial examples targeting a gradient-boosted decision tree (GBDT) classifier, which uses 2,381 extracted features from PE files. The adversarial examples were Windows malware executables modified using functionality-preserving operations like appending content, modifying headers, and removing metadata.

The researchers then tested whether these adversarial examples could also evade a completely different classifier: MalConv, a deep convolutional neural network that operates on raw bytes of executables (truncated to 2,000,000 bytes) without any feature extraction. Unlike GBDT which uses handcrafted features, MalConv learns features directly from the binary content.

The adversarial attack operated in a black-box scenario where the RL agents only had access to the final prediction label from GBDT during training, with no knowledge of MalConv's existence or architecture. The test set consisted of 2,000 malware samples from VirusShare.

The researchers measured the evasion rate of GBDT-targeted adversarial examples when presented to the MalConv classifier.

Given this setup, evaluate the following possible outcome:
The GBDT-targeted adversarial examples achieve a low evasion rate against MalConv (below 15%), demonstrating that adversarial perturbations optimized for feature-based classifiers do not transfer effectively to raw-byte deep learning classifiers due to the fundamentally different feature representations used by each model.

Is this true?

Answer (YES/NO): YES